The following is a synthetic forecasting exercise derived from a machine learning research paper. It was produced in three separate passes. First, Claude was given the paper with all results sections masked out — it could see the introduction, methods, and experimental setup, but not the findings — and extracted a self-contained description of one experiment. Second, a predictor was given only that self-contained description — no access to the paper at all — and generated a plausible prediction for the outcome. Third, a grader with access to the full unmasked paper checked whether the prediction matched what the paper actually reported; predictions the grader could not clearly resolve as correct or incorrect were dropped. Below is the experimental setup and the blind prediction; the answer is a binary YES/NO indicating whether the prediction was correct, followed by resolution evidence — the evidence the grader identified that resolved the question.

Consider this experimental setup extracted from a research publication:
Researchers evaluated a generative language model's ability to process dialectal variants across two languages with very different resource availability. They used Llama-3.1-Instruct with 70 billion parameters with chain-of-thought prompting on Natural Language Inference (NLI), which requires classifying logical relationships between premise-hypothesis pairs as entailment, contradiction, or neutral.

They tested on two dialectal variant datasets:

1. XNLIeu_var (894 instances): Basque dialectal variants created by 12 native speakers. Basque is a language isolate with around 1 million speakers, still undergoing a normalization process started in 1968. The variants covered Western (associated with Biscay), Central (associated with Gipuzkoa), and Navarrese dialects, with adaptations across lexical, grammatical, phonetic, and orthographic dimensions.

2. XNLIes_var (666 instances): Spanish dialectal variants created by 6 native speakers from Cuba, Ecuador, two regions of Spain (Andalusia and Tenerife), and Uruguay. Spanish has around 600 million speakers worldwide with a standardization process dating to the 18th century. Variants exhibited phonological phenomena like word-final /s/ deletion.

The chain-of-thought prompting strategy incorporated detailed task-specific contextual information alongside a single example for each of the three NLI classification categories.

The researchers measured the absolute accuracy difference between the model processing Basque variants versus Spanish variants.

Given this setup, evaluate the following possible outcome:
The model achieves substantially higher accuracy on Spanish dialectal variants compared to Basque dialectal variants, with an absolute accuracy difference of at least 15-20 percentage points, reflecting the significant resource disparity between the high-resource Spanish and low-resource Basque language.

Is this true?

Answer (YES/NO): YES